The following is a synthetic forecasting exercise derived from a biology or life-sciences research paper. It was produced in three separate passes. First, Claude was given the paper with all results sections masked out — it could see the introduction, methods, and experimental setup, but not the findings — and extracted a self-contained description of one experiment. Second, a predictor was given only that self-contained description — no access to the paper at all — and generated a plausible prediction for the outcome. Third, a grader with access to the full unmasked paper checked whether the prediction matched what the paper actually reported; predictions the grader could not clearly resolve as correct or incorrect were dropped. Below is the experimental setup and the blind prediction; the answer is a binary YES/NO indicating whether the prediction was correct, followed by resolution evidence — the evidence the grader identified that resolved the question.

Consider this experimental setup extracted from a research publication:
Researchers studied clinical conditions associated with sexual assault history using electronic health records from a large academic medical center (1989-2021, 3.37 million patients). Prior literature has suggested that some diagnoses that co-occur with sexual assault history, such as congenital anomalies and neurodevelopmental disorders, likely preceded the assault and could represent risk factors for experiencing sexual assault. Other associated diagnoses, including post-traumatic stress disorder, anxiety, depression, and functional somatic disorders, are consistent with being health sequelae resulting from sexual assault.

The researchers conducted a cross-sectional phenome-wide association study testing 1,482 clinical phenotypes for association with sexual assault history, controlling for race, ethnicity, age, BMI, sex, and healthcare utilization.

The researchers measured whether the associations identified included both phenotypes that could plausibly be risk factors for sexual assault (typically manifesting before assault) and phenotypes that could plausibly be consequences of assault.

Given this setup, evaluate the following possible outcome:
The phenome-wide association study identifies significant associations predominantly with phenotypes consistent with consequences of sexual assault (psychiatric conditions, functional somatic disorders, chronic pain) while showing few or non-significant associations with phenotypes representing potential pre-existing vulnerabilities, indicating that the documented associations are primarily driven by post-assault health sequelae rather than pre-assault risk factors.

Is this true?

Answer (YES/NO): NO